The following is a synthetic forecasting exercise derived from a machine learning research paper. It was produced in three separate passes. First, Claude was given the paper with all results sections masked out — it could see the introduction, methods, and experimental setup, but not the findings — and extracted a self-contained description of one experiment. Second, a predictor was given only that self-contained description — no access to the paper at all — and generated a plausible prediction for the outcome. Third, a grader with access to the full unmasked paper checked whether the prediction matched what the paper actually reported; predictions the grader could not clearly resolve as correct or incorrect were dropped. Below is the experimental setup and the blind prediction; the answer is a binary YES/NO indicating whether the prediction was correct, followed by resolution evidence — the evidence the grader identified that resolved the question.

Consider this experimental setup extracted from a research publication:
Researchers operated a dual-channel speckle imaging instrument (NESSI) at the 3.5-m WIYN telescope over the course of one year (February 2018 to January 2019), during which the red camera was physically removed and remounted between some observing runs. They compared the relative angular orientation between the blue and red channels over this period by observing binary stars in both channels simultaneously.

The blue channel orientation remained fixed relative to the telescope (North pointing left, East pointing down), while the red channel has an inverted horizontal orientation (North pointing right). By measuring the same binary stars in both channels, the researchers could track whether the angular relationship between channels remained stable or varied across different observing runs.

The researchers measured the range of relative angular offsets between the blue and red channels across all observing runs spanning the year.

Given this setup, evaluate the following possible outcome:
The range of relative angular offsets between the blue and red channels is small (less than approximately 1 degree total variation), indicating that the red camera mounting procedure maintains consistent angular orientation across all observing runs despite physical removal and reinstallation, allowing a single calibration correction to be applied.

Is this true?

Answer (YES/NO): NO